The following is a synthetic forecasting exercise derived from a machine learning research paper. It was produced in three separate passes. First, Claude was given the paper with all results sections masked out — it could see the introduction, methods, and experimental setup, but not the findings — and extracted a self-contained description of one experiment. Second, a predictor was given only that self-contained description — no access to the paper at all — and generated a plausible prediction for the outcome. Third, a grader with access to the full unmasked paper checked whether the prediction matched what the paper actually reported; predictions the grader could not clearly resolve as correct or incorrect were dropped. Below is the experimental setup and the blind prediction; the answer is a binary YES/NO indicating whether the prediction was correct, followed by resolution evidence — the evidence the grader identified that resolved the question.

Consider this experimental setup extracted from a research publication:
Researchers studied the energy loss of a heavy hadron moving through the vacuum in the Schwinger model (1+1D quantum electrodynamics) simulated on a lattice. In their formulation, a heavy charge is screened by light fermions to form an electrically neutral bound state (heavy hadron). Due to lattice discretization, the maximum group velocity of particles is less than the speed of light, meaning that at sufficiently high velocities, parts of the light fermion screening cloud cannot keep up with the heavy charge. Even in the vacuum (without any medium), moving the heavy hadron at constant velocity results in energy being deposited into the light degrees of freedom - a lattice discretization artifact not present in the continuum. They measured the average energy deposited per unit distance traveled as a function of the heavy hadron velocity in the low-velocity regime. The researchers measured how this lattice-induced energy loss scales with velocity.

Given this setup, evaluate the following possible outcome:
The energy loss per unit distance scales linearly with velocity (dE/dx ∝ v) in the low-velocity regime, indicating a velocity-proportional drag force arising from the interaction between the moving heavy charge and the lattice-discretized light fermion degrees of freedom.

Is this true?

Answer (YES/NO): NO